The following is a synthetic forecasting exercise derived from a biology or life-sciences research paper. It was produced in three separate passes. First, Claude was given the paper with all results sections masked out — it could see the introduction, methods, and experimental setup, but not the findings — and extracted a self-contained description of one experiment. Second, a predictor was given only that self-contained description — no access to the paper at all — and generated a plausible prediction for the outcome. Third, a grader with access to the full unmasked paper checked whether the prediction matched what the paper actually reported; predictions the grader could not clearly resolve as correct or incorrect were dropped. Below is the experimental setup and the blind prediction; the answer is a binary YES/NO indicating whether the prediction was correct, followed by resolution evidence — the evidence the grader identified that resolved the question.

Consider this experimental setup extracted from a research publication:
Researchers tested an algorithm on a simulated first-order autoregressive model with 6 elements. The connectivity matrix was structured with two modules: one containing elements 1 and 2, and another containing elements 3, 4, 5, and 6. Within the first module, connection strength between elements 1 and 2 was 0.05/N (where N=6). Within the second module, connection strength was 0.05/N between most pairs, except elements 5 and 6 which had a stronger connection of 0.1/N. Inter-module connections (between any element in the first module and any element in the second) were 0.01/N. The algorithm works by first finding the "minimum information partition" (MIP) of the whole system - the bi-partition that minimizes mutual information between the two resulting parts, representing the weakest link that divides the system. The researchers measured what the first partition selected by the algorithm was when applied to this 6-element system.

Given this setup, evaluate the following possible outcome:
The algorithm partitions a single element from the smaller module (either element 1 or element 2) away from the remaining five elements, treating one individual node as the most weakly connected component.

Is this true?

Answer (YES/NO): NO